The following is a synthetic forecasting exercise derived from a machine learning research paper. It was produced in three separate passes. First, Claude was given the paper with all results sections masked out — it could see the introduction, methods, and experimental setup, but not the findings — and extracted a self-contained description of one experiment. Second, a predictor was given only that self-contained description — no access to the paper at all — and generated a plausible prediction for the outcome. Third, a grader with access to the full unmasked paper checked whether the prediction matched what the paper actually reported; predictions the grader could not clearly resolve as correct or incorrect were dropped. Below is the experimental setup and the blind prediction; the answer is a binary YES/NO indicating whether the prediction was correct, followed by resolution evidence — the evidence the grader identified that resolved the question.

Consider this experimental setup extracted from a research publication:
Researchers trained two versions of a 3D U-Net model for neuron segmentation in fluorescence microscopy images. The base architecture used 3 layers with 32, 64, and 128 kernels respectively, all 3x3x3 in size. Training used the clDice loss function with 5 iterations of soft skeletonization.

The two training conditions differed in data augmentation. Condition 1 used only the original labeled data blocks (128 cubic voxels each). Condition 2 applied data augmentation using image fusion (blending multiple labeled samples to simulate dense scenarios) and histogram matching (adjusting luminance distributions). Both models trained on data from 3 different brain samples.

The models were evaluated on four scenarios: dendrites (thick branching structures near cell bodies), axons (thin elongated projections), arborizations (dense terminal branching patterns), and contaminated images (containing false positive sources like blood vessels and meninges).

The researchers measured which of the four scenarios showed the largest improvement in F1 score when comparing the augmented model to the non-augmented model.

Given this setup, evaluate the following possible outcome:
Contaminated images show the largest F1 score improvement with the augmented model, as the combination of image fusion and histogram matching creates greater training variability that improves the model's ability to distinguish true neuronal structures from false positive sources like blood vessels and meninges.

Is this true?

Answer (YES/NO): YES